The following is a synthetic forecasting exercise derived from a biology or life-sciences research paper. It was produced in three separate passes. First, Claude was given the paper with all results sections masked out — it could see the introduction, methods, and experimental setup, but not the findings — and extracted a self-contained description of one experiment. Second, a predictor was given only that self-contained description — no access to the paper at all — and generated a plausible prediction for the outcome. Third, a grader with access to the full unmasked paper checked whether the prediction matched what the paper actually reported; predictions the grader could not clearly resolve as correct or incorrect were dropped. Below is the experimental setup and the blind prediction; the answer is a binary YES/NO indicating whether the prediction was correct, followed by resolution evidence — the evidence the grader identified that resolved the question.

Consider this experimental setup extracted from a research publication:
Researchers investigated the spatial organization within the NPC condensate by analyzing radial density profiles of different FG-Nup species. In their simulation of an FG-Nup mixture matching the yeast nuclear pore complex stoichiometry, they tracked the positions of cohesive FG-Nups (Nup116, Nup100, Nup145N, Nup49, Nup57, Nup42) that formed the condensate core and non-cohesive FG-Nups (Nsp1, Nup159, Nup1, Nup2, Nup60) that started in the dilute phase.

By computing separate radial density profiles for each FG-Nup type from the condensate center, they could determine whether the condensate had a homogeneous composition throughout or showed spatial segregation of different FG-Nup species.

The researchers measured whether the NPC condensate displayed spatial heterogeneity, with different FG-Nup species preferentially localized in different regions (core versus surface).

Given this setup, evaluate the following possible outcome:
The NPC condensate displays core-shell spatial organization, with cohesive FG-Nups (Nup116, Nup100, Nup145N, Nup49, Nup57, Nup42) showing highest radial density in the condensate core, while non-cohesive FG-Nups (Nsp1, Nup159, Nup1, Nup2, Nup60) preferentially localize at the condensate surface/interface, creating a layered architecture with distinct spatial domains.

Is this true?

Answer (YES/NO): NO